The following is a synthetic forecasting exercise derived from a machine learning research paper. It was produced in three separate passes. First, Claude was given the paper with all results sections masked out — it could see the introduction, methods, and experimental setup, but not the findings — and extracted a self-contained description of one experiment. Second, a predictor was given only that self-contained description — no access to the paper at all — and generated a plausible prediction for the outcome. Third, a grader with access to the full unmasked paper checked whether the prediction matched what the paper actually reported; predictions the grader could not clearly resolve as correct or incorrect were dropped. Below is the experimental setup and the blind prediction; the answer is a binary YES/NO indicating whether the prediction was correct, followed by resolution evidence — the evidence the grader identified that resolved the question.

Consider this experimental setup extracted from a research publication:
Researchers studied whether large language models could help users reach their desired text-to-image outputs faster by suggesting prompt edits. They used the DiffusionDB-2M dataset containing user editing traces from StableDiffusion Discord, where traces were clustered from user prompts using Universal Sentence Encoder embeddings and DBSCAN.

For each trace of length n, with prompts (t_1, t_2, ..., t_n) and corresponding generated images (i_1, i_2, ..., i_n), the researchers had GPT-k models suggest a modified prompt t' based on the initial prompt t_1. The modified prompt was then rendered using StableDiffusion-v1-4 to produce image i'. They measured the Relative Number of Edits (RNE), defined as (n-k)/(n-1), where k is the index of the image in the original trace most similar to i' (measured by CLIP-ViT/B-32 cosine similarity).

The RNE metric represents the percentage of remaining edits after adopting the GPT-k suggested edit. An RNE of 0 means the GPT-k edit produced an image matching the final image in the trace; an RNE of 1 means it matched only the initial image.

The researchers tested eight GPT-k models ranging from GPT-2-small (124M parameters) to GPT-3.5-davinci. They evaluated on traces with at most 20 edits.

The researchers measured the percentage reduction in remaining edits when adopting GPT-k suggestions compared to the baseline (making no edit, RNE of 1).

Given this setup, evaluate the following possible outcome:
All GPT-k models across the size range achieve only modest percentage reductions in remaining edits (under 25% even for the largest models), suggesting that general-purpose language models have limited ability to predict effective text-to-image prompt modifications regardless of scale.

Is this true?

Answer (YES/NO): NO